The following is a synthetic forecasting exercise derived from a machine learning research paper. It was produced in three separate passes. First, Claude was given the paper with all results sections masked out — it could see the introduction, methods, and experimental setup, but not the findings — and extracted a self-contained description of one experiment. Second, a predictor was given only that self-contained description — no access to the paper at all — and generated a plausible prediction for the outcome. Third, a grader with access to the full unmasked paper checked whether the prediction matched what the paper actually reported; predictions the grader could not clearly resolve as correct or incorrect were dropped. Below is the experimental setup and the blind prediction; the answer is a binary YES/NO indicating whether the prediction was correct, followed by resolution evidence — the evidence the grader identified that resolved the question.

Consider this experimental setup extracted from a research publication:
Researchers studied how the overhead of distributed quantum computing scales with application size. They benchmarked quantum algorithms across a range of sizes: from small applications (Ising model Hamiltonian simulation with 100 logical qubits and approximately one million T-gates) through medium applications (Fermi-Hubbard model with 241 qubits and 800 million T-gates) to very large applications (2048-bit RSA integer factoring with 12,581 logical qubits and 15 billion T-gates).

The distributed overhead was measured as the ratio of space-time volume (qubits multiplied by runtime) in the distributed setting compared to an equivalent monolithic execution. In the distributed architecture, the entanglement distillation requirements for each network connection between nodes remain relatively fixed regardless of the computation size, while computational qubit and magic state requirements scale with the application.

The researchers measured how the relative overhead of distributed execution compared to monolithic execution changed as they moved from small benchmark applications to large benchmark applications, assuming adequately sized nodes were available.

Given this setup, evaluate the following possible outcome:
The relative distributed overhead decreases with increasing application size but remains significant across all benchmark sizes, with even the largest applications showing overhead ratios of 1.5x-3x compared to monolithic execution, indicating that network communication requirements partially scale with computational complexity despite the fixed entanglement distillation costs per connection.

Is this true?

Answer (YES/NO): NO